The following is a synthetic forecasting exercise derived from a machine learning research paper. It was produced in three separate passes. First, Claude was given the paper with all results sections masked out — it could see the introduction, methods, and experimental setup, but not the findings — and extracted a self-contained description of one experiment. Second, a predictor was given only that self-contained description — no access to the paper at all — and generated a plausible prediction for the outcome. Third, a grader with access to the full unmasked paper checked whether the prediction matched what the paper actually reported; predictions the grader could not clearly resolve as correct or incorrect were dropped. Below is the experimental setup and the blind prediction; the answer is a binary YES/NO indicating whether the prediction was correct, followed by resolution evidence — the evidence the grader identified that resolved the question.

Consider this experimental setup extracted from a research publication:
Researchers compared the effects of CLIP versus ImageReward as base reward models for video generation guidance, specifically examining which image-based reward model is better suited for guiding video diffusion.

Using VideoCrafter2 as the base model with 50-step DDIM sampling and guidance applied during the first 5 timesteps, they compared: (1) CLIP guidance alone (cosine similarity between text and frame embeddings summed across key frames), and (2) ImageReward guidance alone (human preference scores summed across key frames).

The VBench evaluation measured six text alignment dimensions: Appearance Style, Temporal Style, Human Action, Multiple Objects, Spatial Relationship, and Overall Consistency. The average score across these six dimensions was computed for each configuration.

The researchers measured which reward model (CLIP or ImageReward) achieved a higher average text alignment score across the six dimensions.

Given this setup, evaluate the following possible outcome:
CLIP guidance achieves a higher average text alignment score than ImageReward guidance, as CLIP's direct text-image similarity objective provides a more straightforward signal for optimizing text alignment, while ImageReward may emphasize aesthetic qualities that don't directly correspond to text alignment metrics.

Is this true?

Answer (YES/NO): NO